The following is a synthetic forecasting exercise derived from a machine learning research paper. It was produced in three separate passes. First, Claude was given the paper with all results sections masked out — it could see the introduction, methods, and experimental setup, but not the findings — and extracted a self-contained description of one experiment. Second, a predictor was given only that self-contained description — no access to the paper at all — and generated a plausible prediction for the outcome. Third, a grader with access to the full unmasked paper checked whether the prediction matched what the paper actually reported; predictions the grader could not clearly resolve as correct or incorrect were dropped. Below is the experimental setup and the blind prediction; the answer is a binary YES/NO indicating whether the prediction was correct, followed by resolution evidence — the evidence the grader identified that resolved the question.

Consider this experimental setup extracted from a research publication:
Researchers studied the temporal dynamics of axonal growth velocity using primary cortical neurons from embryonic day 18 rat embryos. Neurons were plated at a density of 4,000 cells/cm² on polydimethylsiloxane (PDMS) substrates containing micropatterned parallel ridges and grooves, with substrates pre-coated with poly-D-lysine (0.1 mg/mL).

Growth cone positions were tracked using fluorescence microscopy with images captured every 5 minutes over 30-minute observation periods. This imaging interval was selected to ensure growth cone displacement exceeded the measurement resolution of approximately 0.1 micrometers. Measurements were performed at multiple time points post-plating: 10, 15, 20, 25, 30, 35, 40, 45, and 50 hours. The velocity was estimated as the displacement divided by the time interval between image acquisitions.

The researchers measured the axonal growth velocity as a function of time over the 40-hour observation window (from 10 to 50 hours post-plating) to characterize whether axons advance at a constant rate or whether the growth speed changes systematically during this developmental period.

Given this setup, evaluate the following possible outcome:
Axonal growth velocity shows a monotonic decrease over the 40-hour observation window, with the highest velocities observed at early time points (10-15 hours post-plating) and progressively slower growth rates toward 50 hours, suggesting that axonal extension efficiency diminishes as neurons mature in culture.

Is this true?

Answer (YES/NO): NO